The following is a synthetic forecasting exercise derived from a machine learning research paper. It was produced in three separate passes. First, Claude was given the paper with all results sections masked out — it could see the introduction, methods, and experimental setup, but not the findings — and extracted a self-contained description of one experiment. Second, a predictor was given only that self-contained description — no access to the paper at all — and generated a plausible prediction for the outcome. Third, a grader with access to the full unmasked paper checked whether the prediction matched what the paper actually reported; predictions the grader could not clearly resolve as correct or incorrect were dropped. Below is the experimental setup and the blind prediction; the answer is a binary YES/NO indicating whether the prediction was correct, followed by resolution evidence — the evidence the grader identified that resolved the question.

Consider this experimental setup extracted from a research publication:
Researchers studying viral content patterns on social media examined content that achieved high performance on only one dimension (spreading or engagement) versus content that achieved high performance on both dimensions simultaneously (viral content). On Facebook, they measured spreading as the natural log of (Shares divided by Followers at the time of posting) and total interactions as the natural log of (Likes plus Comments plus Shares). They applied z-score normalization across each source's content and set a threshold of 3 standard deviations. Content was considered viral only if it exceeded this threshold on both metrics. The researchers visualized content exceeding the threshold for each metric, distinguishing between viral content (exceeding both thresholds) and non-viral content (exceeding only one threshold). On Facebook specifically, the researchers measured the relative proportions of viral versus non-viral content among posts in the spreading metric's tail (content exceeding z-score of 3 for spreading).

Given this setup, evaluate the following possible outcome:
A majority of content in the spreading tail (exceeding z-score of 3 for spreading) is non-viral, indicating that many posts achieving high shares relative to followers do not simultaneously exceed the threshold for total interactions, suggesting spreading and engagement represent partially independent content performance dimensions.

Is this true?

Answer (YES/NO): YES